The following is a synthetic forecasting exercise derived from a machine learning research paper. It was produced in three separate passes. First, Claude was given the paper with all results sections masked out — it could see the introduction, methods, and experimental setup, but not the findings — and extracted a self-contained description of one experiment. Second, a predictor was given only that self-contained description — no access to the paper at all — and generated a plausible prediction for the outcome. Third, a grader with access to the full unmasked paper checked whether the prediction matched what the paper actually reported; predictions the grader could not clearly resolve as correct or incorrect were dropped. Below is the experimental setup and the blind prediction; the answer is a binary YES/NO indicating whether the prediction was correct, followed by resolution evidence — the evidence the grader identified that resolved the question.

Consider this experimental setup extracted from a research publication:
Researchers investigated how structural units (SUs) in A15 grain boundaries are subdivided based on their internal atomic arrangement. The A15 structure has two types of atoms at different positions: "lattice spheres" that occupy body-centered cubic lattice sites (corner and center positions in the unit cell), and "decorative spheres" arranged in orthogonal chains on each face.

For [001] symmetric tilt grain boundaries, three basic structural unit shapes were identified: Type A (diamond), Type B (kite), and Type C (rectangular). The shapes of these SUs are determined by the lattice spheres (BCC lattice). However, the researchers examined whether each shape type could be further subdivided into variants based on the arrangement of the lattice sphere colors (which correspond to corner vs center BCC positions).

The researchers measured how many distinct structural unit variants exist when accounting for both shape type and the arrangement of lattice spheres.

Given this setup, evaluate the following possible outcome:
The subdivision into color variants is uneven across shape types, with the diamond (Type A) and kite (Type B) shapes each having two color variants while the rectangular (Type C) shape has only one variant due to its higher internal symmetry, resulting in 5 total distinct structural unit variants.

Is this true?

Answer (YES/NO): NO